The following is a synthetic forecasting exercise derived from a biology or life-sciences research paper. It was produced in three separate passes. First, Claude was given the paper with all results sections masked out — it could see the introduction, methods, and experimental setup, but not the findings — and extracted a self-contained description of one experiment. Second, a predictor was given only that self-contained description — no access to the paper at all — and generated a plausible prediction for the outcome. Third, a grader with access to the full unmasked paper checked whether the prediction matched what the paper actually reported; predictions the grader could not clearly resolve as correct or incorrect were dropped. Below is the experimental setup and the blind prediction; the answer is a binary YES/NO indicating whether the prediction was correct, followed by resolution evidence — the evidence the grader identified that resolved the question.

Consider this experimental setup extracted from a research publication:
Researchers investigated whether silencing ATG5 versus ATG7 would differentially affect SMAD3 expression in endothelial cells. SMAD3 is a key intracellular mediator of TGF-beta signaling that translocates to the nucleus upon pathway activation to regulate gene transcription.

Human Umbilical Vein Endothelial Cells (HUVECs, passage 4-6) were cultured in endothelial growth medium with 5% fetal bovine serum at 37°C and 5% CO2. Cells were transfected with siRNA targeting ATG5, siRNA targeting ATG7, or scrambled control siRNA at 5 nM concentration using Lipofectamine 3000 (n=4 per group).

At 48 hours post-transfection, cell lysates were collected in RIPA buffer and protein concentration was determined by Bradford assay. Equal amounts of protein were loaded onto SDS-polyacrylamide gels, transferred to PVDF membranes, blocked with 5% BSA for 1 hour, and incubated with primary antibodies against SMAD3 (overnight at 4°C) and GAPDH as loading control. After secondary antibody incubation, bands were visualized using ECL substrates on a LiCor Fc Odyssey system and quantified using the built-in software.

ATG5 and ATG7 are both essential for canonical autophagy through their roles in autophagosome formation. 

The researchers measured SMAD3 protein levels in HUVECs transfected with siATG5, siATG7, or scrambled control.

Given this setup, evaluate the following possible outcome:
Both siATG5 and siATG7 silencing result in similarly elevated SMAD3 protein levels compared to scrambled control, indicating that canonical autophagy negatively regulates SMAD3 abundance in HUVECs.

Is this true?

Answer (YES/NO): NO